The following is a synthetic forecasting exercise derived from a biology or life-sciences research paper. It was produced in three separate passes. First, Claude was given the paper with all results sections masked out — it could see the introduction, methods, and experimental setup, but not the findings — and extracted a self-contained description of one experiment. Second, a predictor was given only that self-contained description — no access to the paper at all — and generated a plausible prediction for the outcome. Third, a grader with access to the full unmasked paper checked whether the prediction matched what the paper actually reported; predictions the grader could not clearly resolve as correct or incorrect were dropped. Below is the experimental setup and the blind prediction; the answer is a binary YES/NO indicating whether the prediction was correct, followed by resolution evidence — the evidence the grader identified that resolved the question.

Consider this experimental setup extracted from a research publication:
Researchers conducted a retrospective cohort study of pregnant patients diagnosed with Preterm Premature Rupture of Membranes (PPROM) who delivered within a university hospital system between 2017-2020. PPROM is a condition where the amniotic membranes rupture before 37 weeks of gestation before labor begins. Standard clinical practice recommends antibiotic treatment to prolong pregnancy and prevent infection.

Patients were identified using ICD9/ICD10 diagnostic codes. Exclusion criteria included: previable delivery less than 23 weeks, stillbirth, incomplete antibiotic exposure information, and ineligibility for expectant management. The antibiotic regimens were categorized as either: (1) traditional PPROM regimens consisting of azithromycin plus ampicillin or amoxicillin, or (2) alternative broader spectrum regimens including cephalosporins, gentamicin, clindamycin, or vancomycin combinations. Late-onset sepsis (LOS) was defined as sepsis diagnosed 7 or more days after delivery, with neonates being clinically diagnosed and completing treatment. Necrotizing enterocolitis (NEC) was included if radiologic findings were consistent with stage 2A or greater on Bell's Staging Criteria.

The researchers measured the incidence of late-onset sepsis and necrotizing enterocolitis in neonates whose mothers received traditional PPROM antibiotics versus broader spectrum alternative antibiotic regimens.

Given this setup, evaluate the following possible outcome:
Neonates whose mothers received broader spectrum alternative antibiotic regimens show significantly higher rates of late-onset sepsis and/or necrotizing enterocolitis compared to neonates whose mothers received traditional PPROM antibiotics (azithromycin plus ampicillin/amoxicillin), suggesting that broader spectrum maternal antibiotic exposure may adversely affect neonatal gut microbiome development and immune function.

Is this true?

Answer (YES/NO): YES